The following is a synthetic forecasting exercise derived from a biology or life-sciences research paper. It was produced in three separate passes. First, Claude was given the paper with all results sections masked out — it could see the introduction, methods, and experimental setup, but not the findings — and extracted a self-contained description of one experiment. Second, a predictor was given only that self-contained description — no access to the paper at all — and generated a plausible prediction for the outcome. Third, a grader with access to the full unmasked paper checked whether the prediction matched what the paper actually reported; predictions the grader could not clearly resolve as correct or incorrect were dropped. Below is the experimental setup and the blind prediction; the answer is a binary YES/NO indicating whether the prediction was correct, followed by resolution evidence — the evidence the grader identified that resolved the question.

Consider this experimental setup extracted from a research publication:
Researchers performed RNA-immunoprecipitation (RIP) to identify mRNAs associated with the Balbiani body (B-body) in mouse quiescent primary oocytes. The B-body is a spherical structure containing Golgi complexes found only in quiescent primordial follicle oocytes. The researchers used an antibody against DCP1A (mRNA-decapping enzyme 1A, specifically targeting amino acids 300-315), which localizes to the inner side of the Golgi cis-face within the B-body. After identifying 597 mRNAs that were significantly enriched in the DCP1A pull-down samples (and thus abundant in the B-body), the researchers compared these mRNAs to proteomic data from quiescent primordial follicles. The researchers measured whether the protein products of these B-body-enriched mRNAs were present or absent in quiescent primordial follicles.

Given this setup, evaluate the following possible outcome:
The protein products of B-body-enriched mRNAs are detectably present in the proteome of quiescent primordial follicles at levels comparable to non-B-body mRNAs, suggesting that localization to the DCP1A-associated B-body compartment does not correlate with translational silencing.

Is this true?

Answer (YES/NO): NO